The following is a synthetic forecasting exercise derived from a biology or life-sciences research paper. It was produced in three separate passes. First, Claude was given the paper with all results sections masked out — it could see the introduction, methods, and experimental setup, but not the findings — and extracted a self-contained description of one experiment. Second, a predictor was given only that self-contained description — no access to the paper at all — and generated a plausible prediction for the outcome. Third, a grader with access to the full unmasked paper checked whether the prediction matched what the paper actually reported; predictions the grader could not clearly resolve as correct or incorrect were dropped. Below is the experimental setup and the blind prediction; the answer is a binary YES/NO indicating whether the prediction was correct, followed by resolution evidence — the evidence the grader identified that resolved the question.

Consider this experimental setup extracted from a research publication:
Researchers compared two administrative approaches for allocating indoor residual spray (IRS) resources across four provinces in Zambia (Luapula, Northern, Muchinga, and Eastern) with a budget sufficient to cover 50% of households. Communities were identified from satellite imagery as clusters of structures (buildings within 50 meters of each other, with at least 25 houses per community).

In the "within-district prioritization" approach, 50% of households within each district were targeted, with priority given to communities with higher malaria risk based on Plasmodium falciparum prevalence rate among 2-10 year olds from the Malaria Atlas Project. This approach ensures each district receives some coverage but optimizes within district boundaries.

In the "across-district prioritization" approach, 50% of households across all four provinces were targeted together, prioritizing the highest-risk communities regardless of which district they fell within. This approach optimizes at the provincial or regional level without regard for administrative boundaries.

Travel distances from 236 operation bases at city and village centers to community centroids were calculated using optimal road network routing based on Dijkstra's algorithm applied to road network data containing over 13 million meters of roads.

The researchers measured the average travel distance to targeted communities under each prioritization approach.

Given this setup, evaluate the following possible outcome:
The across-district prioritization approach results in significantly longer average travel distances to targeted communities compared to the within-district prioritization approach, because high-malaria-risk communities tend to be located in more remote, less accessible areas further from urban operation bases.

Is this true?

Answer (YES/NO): NO